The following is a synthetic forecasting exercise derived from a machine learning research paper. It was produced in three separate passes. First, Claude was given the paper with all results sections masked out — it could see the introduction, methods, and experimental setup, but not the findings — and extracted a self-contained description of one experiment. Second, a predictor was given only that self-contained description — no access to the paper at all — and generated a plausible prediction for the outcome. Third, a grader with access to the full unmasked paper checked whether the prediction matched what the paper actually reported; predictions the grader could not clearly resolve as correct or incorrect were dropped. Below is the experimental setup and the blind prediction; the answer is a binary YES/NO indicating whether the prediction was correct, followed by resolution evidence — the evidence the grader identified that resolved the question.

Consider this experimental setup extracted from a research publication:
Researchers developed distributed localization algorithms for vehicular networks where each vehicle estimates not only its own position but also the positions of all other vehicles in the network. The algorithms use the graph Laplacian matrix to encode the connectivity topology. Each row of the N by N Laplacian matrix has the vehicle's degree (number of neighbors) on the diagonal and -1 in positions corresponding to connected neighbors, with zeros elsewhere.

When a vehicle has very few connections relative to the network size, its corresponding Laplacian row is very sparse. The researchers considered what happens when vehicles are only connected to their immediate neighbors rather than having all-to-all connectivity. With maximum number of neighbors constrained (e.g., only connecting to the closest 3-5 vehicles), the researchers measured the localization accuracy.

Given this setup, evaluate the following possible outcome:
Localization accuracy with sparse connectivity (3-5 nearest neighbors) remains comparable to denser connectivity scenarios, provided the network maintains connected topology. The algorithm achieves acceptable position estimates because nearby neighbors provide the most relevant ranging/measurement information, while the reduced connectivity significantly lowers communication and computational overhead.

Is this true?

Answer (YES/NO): YES